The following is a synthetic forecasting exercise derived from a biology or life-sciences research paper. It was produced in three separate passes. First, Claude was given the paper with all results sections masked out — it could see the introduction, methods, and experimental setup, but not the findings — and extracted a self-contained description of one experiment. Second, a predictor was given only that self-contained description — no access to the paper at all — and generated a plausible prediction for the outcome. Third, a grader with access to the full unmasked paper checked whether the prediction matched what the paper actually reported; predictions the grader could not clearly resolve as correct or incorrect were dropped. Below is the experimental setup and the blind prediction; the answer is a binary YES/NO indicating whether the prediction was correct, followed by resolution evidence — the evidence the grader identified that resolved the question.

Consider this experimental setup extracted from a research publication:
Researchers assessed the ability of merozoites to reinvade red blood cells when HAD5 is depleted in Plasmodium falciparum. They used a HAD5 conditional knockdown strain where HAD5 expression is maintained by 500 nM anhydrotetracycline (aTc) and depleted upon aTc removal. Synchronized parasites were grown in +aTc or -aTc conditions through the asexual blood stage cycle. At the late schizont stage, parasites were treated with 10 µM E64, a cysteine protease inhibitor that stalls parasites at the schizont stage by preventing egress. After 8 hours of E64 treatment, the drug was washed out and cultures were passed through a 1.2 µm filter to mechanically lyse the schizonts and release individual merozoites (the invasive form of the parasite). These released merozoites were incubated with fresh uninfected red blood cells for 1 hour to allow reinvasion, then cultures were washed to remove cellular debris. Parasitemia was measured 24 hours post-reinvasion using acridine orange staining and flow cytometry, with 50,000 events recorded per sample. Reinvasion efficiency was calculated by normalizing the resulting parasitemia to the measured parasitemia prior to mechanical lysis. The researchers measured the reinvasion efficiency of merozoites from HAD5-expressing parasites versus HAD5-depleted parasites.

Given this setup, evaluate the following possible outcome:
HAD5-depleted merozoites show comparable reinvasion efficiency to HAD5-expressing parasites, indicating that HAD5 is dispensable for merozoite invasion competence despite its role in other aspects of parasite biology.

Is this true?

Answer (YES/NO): NO